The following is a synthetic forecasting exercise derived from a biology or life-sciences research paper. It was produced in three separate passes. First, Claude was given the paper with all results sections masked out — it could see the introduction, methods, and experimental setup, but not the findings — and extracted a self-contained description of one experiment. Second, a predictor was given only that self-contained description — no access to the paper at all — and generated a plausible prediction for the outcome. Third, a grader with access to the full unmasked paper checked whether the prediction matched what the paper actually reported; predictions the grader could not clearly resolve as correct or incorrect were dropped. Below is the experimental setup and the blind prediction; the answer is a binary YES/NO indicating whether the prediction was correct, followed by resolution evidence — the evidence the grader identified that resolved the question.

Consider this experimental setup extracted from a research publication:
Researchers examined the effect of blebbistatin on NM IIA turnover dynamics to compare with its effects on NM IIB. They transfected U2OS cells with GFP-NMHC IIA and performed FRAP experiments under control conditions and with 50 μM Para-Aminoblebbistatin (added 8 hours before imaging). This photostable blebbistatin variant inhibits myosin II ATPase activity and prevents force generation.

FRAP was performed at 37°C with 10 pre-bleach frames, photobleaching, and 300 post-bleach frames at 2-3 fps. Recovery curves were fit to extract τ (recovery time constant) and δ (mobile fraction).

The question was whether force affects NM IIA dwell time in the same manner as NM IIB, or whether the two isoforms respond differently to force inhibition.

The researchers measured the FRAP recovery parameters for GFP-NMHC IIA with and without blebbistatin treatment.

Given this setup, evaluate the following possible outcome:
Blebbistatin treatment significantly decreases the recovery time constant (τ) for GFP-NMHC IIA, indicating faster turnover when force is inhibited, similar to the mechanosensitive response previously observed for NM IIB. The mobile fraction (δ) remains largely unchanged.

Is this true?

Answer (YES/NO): NO